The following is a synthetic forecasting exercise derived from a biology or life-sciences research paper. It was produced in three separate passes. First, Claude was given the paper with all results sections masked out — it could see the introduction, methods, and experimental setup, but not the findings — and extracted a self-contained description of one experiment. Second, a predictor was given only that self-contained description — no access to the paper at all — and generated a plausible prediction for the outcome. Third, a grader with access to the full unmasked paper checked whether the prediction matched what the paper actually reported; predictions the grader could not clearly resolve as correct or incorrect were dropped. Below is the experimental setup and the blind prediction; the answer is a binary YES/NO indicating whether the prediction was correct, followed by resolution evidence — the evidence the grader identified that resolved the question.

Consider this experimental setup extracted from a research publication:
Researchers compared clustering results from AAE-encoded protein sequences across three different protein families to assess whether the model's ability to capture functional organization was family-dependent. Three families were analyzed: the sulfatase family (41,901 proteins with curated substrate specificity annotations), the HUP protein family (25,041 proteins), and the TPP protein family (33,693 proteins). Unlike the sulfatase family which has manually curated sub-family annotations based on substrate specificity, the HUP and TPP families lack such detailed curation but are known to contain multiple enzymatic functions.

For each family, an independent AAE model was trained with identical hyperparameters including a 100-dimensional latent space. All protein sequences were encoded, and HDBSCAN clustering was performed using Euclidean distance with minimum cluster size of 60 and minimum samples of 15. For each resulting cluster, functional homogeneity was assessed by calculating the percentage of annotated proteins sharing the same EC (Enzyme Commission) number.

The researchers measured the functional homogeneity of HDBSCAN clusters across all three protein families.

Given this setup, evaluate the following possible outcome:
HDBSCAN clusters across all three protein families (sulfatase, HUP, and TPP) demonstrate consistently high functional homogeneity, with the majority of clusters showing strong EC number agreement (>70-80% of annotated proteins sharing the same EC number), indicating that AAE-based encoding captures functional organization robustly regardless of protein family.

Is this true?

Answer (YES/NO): YES